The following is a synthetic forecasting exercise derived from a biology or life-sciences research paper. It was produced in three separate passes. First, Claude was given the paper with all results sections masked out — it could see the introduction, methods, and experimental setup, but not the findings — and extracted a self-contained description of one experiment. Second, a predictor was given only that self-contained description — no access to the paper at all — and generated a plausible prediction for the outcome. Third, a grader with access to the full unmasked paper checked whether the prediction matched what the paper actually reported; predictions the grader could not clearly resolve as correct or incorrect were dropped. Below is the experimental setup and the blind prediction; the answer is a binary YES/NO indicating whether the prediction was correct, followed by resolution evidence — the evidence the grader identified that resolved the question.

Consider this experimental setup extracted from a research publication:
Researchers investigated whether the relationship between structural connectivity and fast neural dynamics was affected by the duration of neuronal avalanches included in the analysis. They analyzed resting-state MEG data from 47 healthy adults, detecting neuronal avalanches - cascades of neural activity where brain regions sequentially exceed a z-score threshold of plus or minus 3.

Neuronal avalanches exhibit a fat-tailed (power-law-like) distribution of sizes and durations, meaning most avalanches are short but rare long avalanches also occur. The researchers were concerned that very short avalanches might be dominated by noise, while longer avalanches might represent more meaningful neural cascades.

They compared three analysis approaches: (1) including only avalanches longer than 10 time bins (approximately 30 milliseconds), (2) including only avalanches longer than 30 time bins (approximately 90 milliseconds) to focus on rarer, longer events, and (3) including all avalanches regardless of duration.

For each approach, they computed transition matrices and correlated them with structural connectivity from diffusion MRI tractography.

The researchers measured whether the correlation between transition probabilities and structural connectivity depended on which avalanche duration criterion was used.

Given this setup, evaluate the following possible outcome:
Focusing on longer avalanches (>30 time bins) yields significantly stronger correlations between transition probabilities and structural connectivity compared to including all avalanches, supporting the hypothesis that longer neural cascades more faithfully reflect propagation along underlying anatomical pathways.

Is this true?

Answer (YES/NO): NO